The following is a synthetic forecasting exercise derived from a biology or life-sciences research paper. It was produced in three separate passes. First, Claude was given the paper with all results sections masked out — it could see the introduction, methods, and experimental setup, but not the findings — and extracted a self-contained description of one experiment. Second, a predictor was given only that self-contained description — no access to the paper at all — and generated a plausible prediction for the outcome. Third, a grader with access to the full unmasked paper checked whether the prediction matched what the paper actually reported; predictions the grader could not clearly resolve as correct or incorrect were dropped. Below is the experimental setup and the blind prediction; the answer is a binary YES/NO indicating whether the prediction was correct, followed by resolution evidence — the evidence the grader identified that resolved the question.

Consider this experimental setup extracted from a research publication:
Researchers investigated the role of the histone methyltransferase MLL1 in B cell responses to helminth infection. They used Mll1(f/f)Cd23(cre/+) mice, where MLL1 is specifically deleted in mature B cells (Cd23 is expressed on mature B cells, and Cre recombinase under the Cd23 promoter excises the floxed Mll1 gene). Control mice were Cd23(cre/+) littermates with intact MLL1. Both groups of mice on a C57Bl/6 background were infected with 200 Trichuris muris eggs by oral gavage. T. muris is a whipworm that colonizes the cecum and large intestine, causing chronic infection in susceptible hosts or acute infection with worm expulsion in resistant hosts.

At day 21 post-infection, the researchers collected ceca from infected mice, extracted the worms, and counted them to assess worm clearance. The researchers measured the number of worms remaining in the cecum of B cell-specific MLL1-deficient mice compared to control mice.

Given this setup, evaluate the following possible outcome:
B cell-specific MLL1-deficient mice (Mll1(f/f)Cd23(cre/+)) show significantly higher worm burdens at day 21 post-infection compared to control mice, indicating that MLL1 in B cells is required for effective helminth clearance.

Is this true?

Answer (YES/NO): NO